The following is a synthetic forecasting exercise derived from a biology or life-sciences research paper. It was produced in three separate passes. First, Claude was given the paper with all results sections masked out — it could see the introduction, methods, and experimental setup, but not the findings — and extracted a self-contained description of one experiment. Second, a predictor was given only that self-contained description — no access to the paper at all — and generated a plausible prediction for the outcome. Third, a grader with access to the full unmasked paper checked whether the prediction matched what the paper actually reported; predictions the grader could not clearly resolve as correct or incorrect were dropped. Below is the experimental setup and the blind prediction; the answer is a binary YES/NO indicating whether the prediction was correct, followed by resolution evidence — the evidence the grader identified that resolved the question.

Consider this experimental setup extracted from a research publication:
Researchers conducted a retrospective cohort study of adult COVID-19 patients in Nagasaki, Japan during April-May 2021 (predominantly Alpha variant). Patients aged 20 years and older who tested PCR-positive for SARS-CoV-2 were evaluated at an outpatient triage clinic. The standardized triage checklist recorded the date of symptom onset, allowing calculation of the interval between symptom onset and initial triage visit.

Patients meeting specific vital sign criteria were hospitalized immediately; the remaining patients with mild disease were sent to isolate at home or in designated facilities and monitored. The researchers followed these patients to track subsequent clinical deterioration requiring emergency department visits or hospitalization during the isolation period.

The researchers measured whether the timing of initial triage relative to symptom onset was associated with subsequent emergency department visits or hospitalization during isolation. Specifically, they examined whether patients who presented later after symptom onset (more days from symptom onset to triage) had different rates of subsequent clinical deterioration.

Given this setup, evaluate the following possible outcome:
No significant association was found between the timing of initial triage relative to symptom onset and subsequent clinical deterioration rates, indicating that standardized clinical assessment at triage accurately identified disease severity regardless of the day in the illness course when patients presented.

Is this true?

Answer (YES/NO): NO